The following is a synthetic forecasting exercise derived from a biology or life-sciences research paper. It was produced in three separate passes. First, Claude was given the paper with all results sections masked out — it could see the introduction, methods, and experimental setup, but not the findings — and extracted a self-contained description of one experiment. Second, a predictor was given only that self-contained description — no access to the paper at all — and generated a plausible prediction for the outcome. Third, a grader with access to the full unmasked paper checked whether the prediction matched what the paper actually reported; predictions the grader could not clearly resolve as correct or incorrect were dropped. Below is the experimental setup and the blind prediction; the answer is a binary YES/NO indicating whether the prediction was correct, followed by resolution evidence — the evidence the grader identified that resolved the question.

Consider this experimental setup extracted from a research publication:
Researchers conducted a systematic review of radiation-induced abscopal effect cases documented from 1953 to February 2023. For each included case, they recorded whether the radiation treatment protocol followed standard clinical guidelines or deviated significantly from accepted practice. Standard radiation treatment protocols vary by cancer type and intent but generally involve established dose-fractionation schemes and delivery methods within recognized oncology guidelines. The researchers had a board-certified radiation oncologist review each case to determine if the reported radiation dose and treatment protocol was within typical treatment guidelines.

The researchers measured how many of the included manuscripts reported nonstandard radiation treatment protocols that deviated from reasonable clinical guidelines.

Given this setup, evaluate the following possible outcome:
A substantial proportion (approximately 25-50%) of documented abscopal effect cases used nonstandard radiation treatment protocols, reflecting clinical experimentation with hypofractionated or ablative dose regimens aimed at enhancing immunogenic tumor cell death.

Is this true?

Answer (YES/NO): NO